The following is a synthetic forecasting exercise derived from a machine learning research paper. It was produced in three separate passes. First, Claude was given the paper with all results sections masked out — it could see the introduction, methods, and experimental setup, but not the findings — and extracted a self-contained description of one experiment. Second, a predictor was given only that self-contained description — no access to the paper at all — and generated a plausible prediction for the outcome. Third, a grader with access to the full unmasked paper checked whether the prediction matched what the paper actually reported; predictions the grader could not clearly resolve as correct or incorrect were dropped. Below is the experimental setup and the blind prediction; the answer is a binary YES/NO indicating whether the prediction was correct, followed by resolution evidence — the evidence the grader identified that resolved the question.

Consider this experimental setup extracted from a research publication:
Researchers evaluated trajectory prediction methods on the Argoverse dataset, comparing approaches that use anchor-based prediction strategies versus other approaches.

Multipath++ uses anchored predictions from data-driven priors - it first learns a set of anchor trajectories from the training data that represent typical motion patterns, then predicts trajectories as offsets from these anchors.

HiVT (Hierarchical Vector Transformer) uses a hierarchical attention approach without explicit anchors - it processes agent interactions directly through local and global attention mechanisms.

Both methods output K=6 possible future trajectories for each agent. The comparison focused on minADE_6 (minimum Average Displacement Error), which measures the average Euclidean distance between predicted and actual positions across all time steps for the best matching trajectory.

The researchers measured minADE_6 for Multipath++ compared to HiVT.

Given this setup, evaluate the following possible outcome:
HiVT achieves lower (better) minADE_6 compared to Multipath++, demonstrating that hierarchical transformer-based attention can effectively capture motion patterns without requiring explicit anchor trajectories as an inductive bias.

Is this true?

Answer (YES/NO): YES